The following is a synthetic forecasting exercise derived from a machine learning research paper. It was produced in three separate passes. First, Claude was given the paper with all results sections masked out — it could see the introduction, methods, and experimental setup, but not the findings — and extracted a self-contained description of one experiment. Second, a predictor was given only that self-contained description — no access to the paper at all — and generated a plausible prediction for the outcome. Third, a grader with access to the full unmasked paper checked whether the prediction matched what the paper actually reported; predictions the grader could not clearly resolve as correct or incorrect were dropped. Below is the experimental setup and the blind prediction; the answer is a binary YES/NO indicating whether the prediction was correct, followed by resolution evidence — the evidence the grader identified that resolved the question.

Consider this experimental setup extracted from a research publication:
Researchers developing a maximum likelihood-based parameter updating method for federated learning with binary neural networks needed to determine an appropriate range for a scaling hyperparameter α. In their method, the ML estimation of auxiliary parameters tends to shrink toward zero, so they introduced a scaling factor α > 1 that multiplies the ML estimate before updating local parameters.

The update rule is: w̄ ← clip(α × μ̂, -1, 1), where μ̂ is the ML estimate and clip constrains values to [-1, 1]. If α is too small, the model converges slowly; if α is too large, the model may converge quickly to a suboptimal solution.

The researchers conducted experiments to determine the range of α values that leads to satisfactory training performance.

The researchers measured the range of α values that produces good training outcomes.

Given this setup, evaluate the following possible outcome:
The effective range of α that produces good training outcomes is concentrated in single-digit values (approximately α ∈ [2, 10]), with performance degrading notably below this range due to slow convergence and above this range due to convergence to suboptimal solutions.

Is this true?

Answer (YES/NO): NO